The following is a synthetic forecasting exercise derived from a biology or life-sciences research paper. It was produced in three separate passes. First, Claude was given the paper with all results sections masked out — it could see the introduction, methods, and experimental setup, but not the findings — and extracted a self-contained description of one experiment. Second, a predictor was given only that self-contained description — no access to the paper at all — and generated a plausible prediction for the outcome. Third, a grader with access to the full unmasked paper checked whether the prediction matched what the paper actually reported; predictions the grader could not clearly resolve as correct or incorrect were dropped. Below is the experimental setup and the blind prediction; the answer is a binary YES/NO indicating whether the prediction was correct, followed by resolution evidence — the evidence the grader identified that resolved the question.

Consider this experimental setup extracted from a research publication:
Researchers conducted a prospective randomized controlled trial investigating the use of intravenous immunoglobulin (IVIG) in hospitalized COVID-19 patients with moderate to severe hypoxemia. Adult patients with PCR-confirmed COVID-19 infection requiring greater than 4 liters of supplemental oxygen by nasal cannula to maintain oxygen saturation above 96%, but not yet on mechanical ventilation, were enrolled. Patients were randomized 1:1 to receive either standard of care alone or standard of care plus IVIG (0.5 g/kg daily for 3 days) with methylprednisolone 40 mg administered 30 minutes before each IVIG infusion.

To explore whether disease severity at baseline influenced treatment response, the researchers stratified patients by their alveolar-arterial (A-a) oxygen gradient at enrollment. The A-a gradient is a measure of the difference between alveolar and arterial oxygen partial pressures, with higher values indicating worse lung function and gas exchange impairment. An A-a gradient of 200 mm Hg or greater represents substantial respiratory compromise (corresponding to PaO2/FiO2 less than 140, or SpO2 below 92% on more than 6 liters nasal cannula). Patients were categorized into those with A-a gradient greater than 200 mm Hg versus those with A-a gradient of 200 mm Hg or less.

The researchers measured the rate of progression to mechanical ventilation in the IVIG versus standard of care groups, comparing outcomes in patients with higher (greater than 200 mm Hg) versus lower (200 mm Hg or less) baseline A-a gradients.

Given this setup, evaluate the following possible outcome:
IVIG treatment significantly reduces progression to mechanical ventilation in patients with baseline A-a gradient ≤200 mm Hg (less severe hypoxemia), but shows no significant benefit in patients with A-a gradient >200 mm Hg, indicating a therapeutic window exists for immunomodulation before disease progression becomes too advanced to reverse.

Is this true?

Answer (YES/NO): NO